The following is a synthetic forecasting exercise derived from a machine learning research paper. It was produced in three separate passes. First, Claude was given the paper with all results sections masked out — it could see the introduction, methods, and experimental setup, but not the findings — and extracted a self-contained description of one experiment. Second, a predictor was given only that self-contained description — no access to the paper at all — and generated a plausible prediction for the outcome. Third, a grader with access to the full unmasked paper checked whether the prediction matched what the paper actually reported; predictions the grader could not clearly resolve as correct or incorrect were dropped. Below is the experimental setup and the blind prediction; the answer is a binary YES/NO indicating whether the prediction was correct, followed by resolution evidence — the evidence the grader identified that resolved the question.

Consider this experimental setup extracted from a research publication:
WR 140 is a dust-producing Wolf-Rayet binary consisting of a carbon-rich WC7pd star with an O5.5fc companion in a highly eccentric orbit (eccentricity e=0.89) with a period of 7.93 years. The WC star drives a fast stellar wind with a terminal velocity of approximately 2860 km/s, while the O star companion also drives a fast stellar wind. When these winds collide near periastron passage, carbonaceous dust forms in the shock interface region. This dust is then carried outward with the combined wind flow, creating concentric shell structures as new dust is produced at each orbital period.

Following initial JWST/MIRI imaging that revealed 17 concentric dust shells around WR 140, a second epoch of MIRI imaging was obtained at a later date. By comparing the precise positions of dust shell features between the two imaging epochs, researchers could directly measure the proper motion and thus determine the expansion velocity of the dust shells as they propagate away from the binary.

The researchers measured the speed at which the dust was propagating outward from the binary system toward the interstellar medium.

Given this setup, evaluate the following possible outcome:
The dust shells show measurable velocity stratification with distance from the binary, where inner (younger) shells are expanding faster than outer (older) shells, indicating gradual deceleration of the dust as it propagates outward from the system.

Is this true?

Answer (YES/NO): NO